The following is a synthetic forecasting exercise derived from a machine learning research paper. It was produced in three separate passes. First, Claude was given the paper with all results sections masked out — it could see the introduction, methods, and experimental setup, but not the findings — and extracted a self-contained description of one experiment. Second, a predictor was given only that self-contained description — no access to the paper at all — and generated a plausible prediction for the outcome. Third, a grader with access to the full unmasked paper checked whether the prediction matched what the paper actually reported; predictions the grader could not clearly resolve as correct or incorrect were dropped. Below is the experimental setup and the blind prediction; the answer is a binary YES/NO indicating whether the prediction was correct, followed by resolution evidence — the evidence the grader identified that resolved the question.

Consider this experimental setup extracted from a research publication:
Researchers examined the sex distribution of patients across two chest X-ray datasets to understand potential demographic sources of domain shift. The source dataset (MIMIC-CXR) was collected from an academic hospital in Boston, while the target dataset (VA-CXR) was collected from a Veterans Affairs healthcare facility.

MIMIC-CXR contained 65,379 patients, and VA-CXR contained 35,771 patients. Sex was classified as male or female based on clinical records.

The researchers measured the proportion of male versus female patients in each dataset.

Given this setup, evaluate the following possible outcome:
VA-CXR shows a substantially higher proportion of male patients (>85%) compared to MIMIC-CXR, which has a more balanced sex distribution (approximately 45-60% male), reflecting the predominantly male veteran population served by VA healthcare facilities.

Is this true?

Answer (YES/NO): YES